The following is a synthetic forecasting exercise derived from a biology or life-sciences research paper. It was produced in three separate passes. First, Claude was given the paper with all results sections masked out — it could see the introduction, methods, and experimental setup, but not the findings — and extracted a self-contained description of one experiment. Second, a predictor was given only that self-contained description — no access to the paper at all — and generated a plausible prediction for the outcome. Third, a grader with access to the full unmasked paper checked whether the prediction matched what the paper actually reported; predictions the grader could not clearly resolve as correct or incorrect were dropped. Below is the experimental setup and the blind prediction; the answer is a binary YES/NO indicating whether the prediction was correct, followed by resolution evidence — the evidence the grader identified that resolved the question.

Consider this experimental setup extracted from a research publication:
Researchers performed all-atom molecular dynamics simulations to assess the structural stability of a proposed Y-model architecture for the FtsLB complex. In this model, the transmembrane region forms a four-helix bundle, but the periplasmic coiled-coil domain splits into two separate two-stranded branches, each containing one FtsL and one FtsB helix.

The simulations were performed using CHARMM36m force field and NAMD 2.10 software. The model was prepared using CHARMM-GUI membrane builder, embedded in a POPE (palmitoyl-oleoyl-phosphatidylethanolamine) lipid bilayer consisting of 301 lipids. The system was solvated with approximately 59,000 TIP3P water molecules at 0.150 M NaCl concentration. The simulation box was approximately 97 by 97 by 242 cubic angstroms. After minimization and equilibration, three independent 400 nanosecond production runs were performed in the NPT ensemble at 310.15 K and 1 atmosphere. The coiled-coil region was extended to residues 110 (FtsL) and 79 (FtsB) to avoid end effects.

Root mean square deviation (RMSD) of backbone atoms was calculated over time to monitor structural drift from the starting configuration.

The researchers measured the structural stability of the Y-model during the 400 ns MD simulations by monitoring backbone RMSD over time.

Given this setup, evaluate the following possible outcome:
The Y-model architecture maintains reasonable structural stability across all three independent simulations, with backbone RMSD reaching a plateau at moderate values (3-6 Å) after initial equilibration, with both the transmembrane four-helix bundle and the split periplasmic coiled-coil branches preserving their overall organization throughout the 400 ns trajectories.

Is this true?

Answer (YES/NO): NO